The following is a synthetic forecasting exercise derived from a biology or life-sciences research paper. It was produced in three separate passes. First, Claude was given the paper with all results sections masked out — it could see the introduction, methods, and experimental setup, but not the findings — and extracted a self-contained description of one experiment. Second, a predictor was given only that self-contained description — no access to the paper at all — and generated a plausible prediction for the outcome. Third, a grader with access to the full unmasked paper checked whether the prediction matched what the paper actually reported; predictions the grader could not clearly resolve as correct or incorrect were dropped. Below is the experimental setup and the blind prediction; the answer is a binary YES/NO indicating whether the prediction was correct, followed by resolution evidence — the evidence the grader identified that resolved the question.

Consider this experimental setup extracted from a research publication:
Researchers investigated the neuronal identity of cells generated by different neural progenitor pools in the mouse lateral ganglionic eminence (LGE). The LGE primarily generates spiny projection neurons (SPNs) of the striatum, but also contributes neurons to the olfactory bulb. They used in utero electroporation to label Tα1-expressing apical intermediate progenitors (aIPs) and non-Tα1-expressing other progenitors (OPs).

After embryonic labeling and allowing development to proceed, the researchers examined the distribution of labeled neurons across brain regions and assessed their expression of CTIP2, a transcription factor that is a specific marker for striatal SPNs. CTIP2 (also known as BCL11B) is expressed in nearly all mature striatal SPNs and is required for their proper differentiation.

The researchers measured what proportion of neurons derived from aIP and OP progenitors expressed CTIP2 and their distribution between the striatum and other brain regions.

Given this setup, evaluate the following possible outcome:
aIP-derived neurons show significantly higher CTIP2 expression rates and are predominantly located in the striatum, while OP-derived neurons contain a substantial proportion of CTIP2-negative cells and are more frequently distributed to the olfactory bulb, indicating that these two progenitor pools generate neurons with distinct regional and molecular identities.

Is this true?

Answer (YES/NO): NO